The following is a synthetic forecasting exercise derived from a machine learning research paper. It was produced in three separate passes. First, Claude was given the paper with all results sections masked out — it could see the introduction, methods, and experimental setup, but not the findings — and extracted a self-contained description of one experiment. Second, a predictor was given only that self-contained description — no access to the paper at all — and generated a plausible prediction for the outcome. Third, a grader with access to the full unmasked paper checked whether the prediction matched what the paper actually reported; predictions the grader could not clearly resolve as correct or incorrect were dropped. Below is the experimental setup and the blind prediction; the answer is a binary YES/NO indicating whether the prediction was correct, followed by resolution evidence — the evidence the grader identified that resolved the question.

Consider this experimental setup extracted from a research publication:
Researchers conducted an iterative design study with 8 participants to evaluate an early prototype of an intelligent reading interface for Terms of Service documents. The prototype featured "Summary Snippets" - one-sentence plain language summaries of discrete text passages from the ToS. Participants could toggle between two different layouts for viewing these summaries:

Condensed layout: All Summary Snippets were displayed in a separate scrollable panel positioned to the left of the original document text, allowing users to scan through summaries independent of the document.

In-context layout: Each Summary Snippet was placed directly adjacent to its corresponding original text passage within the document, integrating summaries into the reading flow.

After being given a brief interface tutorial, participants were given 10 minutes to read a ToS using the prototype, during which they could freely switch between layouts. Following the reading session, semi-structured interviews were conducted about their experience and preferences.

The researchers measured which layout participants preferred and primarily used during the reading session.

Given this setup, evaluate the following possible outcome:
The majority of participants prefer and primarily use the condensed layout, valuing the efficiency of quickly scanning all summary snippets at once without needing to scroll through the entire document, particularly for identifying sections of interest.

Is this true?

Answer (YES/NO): YES